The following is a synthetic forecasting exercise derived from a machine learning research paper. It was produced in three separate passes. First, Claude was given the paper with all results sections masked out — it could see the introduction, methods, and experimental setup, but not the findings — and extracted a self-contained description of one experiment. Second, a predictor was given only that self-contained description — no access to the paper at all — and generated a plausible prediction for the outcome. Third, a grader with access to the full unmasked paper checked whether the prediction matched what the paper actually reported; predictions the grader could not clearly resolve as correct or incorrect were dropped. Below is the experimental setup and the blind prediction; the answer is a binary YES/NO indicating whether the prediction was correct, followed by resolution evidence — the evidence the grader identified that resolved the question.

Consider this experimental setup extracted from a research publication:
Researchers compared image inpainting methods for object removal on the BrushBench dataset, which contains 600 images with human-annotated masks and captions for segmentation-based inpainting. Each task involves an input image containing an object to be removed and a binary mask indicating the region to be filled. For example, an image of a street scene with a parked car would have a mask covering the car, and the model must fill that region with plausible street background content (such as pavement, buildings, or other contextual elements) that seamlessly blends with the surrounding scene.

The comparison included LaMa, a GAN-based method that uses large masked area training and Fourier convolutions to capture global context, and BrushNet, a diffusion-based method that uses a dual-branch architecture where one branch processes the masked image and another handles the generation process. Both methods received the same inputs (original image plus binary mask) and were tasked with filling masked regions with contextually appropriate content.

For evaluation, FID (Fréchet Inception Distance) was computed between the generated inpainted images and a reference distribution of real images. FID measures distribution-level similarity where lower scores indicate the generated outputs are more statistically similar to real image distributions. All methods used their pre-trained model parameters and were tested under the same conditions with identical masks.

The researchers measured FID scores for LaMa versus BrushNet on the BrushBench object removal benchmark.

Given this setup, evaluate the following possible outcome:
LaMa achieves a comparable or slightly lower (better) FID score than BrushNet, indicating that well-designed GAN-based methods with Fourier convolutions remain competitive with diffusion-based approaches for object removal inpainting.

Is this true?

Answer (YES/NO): YES